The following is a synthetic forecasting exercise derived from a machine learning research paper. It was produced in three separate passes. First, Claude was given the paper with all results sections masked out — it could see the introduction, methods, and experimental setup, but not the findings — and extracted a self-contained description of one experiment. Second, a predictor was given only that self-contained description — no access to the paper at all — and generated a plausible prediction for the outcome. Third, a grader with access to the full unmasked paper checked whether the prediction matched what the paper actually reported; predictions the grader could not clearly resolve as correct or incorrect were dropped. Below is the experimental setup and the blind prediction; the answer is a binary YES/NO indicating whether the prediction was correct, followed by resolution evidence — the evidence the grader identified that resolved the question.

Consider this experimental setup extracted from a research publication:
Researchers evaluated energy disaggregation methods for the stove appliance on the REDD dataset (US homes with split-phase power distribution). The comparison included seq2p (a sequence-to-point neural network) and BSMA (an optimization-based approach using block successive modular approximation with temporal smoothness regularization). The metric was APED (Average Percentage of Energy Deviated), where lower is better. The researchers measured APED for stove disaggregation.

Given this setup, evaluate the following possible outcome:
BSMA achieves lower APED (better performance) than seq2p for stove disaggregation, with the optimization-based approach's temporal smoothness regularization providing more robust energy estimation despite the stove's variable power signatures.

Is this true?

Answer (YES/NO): NO